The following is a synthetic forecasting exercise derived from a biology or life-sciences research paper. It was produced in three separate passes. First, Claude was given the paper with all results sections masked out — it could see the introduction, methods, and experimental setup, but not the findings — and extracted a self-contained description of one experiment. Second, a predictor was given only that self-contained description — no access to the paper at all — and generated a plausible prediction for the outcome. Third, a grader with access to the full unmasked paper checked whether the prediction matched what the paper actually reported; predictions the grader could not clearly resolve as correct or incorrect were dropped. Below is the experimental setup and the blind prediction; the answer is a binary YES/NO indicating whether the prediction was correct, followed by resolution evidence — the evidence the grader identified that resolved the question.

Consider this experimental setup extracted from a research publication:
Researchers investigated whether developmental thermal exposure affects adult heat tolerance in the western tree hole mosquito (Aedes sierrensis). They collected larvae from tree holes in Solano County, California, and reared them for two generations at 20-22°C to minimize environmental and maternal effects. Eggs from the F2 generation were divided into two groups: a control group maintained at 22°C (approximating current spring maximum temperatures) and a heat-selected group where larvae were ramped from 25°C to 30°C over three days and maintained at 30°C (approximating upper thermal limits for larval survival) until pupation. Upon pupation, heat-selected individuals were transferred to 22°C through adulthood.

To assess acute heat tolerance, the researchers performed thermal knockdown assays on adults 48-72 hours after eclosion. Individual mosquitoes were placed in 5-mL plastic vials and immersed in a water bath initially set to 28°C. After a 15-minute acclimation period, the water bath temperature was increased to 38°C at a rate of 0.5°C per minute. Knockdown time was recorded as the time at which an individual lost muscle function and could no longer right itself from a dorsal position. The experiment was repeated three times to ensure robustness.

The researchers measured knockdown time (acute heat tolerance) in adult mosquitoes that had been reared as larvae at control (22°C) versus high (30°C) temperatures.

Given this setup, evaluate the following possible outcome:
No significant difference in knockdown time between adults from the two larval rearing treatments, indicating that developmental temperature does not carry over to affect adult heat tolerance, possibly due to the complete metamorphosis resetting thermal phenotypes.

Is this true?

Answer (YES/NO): NO